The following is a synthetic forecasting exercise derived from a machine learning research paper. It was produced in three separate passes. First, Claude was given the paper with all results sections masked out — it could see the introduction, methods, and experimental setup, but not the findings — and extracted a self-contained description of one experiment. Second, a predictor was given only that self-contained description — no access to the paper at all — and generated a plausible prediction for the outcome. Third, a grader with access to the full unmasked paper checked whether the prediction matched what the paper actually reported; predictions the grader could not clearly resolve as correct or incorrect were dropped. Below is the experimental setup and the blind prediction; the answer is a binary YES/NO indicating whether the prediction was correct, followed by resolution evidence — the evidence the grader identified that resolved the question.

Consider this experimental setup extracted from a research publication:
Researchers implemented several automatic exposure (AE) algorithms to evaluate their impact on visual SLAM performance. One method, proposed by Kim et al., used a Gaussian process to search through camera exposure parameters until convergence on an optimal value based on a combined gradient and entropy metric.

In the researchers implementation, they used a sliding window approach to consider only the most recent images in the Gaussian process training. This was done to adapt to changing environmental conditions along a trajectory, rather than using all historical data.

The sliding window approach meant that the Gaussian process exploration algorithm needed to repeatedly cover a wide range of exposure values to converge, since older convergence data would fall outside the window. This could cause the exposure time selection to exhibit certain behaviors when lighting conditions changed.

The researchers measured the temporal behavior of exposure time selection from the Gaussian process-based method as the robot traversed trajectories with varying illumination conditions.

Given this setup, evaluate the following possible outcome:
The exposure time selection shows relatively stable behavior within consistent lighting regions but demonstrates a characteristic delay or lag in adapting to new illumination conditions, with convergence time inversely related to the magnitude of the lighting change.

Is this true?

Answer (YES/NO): NO